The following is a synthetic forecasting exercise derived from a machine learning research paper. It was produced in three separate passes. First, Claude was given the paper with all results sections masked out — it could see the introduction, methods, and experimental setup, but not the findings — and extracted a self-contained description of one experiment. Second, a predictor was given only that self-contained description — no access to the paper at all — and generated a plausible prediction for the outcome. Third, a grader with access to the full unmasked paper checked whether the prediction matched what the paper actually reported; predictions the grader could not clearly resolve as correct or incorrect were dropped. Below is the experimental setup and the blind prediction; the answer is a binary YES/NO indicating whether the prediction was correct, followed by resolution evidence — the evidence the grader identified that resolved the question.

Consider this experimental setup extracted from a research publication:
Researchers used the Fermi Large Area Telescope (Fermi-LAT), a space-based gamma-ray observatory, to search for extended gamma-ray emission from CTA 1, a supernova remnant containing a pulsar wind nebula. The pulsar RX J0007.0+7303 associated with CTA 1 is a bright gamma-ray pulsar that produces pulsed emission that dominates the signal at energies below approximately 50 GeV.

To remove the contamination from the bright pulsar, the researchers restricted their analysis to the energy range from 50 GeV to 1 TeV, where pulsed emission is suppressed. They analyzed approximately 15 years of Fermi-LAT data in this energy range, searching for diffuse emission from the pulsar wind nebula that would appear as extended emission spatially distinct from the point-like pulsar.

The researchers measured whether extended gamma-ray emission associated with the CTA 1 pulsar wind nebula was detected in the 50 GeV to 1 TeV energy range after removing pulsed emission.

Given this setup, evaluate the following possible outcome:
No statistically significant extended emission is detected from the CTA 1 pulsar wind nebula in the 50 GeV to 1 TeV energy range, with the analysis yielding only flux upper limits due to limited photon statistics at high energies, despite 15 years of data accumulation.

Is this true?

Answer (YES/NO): NO